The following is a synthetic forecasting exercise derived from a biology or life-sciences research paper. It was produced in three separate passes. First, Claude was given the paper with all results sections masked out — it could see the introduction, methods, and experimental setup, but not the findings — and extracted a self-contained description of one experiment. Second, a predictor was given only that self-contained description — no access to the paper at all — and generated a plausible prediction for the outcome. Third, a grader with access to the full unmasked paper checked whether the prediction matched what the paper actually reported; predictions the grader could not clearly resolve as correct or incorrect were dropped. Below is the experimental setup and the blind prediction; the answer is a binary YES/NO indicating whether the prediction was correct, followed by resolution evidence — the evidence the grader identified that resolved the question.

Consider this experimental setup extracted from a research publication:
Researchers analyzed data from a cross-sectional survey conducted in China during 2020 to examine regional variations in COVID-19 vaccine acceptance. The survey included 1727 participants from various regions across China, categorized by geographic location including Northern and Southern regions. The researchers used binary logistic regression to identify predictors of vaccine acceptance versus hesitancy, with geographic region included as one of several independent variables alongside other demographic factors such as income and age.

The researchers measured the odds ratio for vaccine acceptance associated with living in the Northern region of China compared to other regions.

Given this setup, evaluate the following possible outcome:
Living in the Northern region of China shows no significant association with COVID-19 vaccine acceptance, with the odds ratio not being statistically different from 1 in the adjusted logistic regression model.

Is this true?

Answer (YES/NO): NO